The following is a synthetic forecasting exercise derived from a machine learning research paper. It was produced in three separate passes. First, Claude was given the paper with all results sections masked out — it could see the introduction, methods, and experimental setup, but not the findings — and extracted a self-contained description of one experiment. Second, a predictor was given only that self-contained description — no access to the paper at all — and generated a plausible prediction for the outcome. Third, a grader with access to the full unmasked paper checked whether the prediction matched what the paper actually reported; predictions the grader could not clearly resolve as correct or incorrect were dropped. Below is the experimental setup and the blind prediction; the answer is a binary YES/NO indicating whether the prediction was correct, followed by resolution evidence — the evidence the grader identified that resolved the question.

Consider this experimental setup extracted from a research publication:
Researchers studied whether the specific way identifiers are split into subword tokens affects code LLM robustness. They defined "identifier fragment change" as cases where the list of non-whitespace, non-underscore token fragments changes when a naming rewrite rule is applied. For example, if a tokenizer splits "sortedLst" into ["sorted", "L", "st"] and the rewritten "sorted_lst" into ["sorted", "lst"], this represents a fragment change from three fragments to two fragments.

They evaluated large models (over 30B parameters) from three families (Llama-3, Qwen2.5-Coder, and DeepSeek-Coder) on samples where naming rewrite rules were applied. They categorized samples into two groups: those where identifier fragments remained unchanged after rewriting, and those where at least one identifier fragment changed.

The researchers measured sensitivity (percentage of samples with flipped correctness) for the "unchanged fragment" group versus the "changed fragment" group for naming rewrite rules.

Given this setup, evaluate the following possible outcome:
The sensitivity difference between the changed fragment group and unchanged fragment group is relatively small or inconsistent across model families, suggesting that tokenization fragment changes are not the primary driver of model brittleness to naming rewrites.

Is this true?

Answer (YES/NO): NO